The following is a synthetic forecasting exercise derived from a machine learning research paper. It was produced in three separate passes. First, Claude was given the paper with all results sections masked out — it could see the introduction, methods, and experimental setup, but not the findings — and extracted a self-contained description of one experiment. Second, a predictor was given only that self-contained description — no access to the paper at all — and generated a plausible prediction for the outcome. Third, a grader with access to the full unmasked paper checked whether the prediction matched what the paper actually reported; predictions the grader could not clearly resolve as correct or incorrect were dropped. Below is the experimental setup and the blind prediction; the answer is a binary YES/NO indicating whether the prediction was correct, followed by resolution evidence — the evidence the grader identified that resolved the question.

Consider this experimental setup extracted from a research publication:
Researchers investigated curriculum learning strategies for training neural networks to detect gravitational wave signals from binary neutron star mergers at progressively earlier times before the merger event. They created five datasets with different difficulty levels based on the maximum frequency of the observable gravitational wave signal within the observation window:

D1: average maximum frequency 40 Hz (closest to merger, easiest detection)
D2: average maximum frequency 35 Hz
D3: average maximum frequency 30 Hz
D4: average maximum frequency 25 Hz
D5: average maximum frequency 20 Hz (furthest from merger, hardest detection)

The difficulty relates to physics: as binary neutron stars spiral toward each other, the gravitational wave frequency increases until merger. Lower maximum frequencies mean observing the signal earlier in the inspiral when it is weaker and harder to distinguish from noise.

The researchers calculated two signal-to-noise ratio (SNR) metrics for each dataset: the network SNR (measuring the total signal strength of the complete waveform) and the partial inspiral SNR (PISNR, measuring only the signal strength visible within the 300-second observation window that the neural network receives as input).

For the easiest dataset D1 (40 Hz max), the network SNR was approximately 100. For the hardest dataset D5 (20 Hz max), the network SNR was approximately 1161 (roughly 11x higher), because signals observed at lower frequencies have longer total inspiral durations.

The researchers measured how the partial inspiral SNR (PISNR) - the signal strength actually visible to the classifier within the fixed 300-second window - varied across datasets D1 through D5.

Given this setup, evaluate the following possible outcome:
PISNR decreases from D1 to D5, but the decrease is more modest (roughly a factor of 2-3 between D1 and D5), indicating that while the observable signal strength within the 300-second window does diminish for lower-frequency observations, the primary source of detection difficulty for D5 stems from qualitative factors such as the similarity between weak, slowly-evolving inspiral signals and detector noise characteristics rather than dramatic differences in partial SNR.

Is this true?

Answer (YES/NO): NO